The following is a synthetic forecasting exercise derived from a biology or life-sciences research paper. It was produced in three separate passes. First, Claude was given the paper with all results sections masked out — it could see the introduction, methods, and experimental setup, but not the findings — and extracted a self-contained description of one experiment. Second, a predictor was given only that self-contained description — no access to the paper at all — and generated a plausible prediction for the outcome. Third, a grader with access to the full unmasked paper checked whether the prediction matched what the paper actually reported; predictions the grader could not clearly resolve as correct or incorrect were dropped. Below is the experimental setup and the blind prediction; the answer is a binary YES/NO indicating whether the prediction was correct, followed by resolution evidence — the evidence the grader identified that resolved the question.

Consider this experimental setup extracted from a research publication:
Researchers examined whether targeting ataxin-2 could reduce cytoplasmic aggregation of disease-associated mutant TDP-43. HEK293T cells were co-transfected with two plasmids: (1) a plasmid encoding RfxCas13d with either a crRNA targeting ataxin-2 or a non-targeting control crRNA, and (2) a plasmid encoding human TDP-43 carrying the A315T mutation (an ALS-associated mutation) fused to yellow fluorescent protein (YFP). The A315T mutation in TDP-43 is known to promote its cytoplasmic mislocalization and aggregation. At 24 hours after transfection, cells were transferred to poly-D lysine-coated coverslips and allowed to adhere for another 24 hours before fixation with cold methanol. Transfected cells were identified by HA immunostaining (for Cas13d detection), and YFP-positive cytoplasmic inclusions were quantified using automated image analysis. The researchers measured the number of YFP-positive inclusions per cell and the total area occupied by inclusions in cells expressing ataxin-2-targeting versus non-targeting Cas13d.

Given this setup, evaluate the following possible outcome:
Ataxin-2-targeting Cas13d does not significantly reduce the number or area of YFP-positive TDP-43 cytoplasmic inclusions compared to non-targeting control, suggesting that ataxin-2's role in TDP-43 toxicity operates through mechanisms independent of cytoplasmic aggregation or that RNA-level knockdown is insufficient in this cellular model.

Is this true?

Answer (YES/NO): NO